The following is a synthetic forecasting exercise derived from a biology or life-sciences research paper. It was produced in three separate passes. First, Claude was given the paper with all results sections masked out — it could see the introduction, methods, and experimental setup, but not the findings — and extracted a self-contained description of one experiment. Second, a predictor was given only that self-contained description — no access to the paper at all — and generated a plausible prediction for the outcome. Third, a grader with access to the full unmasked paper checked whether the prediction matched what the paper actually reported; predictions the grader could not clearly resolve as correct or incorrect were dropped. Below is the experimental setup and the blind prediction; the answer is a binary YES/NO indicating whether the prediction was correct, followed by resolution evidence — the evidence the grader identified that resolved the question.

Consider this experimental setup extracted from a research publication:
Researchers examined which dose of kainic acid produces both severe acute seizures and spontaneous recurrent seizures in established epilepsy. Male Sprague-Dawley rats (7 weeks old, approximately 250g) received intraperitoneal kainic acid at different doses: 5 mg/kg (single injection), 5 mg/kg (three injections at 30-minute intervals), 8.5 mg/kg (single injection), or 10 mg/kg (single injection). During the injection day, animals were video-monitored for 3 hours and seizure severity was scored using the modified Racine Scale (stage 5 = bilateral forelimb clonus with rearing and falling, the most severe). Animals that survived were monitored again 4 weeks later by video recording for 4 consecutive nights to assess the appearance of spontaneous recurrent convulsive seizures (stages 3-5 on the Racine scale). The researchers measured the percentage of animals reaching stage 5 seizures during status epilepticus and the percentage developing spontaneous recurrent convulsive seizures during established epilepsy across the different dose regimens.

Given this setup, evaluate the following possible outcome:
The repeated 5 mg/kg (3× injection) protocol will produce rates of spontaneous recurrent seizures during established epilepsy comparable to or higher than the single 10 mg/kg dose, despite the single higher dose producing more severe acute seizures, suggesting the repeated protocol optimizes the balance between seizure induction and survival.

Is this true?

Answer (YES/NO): YES